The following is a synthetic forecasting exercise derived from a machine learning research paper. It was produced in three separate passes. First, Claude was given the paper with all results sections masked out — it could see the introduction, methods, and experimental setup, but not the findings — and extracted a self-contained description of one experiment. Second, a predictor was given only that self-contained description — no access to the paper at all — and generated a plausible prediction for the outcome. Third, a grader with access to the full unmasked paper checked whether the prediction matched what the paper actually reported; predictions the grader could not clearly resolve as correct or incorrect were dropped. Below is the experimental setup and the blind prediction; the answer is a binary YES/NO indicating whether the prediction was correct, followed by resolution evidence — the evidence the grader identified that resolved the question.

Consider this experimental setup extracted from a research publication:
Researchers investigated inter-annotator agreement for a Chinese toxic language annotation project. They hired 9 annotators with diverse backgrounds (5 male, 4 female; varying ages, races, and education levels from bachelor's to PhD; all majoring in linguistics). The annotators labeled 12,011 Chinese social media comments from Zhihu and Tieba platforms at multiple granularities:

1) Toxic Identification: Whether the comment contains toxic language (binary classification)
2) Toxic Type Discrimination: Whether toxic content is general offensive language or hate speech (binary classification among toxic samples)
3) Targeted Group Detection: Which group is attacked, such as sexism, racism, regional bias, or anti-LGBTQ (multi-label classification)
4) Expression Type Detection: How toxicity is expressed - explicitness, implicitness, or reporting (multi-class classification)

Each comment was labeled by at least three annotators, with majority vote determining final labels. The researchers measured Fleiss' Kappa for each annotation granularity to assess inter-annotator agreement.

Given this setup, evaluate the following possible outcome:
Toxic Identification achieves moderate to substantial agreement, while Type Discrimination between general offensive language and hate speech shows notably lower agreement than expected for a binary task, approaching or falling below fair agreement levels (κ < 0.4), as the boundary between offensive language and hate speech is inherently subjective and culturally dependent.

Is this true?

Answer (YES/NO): NO